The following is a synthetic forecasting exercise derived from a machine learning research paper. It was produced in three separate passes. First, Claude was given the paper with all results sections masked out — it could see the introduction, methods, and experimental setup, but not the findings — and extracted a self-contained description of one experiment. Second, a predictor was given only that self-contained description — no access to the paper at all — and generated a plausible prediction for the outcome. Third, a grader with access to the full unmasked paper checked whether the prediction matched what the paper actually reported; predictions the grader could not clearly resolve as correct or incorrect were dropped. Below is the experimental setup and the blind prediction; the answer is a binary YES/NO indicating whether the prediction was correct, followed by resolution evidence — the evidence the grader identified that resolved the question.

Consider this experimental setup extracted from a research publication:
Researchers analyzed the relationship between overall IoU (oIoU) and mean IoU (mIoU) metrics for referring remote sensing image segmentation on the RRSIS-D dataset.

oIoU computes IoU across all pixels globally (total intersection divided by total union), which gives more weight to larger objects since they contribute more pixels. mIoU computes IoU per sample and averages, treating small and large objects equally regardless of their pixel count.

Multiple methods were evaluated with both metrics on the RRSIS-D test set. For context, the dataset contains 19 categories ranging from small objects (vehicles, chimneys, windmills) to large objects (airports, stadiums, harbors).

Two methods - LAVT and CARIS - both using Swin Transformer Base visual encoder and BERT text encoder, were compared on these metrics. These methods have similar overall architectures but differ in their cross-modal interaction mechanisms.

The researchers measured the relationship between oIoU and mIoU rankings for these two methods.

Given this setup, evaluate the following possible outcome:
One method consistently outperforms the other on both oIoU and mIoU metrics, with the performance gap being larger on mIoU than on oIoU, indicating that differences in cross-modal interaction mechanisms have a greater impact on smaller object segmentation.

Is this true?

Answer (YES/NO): NO